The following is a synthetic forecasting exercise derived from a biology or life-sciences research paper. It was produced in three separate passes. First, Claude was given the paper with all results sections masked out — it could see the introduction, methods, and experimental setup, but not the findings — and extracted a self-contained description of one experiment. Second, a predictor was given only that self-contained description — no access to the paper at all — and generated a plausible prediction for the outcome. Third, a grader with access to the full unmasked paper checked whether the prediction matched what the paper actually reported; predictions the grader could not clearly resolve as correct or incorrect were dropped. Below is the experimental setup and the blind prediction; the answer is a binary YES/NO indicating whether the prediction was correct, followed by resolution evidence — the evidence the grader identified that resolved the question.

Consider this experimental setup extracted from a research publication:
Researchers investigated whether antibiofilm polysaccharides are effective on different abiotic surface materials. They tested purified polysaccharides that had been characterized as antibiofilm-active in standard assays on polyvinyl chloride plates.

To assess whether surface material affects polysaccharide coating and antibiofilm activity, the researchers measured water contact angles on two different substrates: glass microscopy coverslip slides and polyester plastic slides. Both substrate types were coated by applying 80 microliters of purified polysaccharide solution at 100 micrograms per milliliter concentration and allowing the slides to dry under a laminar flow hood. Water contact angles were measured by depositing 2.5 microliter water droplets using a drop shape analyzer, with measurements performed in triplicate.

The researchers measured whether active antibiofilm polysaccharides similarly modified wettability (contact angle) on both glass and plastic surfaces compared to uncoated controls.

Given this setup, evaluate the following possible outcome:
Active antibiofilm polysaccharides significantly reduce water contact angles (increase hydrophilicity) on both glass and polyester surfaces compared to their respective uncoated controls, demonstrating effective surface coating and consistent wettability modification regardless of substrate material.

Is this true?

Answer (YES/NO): NO